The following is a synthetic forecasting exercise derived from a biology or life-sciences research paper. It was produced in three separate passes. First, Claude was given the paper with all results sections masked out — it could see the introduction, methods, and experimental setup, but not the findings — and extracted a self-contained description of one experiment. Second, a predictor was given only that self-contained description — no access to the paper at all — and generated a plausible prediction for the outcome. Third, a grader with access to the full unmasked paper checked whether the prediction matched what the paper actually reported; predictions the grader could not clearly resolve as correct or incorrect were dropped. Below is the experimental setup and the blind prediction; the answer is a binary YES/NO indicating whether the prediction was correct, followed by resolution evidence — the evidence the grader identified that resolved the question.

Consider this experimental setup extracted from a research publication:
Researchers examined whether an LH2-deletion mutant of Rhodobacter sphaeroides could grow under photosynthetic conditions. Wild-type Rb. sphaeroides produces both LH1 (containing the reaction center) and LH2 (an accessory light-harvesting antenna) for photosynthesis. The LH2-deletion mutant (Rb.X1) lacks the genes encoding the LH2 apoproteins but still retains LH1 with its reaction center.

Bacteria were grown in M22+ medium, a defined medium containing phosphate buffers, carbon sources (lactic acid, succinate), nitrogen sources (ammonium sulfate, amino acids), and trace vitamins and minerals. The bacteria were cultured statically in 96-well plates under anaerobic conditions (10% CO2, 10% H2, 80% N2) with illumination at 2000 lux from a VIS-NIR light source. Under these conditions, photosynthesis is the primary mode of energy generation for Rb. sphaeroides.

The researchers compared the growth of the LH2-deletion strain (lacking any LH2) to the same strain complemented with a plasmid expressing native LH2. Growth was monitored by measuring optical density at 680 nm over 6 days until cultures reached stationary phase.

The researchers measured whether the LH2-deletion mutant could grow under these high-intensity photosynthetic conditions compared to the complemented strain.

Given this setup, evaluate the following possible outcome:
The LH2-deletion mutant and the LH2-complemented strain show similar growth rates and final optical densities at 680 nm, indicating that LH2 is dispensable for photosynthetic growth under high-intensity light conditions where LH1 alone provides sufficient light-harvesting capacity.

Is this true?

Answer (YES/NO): NO